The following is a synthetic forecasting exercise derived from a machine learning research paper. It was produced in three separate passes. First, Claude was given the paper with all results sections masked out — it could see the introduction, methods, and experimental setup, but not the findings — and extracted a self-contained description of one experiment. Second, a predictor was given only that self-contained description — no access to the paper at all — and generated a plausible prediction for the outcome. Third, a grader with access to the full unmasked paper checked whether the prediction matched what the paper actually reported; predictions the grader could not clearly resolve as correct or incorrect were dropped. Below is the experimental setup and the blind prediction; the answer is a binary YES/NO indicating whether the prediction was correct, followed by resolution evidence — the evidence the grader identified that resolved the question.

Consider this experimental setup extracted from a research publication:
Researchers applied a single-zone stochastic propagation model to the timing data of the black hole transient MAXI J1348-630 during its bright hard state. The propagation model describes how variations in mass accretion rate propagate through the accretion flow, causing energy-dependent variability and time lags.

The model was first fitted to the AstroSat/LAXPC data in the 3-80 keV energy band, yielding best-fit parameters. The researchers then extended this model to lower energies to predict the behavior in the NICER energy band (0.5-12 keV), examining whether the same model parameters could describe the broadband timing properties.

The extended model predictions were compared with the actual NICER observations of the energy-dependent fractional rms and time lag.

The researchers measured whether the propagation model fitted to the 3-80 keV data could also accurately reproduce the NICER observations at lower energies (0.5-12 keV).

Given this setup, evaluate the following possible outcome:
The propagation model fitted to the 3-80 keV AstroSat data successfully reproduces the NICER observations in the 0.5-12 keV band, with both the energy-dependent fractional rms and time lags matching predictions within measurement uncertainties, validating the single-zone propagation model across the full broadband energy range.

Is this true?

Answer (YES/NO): NO